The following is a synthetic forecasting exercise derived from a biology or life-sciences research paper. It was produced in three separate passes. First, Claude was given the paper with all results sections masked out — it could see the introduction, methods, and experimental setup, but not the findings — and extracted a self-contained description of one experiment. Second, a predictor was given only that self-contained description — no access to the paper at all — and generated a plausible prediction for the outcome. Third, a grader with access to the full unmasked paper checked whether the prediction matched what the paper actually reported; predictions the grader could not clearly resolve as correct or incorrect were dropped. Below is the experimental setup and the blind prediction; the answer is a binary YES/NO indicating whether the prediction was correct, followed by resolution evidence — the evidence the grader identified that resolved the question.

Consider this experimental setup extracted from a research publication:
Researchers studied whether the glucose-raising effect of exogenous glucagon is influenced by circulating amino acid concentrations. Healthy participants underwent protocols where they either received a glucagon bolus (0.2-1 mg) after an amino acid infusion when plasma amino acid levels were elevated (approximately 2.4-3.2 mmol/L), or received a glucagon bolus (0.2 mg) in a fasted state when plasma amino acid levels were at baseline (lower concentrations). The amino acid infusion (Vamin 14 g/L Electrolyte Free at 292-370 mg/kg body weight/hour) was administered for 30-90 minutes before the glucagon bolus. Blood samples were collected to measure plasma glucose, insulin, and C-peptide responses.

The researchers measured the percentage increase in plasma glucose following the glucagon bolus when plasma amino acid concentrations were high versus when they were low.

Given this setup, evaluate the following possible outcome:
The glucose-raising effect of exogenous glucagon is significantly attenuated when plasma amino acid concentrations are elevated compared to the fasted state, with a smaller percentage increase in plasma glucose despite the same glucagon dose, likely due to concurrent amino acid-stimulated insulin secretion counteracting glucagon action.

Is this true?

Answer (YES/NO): YES